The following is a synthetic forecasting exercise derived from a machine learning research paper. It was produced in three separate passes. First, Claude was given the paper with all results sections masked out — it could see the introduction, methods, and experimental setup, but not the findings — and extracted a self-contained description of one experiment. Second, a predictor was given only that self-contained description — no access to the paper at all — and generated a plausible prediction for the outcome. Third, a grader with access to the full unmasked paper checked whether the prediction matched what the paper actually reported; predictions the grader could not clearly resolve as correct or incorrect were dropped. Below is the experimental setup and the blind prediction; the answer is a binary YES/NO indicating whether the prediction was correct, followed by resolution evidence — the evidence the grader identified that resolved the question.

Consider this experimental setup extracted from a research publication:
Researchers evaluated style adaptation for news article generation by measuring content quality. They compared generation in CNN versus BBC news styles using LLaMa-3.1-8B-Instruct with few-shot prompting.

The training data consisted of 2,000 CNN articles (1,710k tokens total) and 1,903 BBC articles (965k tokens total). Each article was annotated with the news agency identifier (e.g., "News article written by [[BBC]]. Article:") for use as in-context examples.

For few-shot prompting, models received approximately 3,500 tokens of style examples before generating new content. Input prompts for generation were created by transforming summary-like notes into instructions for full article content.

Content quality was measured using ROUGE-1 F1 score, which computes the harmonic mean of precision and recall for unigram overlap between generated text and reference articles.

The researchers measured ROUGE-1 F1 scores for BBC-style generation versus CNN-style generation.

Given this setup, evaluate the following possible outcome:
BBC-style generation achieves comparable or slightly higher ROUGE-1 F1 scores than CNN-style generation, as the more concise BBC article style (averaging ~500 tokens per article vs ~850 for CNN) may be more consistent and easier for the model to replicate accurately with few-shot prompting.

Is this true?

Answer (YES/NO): YES